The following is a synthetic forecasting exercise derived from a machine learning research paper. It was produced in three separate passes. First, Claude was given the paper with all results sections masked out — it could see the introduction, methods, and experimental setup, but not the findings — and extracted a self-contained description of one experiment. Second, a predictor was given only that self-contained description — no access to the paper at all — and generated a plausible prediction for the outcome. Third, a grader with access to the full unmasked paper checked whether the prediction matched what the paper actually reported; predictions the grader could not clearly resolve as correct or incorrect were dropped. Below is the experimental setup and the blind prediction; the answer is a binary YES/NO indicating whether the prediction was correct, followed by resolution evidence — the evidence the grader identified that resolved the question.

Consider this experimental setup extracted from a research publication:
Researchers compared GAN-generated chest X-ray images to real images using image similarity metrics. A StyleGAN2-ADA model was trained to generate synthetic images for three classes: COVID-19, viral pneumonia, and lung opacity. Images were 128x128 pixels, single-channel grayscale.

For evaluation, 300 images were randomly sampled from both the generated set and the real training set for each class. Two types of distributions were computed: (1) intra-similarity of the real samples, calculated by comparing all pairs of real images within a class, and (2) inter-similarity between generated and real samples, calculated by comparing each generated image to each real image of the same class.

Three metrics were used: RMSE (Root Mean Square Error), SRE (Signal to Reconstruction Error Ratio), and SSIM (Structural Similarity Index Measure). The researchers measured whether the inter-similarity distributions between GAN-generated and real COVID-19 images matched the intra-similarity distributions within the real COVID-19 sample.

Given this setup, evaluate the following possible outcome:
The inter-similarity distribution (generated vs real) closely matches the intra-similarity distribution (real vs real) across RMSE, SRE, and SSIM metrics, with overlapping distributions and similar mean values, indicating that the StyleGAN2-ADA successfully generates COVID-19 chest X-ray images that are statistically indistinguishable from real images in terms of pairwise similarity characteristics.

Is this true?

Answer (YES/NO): YES